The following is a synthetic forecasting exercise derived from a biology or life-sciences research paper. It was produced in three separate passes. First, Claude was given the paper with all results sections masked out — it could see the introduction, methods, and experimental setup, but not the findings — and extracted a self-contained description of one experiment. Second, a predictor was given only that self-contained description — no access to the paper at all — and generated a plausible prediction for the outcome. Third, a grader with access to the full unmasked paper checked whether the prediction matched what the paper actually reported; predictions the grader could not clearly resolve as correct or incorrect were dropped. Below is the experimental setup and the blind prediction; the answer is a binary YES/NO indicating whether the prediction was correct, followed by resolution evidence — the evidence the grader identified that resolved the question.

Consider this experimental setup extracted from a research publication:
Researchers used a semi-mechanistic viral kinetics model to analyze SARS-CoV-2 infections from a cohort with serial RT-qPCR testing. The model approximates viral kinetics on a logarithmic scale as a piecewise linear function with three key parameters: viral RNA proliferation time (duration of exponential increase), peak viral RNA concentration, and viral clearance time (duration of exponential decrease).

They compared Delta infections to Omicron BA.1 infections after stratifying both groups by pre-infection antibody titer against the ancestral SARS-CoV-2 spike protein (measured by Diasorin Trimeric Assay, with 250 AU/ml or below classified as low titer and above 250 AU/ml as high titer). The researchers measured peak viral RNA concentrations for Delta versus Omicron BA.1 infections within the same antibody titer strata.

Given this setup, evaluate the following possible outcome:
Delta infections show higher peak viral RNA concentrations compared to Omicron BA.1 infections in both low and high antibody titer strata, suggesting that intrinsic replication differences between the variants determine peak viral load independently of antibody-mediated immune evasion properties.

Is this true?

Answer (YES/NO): YES